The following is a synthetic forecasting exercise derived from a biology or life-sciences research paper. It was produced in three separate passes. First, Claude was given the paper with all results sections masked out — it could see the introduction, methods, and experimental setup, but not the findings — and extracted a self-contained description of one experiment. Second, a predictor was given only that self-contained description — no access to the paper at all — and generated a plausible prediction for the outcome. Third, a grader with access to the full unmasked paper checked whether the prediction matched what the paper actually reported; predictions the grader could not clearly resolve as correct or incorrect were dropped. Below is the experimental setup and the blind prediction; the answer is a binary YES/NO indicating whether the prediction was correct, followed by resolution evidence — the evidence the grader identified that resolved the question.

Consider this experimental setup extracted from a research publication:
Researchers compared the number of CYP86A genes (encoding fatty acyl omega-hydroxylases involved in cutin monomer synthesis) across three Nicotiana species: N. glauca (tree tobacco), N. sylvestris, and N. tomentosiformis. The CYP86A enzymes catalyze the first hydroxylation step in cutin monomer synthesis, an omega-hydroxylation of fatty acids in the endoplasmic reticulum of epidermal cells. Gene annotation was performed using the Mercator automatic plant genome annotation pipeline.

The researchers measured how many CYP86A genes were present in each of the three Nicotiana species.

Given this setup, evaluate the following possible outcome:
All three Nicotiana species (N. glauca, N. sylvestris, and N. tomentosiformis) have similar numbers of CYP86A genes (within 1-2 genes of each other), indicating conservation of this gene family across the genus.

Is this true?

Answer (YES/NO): YES